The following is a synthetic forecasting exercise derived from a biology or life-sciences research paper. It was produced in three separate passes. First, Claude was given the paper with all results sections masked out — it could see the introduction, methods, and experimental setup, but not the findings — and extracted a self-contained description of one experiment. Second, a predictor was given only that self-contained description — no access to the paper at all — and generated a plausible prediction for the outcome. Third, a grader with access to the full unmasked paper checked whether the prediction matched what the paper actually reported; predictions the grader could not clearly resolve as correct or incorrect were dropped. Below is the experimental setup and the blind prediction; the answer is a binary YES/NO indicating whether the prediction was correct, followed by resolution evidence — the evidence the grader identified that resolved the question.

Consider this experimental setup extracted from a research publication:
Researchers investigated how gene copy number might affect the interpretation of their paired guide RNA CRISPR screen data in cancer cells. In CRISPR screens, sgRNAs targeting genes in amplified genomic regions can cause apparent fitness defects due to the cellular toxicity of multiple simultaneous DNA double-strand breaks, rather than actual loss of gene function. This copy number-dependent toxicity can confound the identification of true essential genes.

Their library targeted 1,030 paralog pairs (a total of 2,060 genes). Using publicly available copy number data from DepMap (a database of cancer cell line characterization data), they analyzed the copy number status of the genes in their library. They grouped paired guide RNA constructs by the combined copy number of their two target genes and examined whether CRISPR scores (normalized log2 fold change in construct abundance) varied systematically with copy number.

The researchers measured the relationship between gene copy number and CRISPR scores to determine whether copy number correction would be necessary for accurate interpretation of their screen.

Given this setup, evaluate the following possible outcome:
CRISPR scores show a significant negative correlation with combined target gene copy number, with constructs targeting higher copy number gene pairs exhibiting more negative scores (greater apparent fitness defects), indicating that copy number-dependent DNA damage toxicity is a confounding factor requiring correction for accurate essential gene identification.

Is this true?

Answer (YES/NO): NO